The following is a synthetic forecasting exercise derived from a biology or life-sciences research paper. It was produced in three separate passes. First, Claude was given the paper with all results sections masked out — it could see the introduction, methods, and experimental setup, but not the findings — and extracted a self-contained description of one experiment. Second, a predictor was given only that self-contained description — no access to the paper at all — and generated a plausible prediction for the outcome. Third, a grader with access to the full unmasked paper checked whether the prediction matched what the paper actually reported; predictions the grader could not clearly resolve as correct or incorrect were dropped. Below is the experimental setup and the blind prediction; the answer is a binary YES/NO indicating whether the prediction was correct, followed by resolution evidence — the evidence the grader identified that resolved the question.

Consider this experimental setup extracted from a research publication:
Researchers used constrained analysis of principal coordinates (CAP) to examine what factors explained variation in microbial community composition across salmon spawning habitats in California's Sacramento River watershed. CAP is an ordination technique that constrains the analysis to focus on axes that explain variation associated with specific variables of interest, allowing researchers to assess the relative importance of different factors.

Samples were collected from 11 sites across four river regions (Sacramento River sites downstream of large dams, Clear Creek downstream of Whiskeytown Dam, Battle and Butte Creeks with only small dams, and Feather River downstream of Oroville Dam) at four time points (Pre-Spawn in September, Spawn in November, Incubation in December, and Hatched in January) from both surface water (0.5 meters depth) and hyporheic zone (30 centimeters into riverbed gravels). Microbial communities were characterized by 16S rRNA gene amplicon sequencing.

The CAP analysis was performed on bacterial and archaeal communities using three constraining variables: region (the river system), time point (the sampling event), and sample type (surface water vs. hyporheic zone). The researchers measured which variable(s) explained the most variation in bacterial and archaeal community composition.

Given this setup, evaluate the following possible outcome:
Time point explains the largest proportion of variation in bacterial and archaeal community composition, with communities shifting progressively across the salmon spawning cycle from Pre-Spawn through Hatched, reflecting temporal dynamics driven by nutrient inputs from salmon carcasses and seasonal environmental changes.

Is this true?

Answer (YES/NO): NO